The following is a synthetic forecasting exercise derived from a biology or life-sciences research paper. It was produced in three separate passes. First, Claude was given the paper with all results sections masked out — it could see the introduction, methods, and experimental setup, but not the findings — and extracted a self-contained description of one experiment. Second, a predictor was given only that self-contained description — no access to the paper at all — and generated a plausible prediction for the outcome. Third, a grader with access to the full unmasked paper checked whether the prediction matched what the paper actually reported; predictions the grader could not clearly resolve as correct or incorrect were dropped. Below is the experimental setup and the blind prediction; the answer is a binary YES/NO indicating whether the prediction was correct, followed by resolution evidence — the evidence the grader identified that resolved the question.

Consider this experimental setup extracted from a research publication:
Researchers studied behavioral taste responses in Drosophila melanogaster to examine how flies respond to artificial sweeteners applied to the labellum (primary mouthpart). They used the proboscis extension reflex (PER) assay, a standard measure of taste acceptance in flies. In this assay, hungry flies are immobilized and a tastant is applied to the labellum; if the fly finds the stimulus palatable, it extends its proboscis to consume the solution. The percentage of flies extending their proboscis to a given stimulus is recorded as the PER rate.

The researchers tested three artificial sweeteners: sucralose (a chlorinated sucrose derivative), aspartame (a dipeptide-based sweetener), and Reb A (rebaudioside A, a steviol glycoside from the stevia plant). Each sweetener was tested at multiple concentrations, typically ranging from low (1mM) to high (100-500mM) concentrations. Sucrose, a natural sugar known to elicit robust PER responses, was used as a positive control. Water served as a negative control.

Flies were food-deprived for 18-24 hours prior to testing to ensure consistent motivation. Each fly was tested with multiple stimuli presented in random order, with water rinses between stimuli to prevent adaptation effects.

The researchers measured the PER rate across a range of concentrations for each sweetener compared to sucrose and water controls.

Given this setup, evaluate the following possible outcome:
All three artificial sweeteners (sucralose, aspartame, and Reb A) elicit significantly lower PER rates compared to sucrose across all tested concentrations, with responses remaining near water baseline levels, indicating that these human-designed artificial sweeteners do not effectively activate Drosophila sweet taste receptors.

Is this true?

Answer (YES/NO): NO